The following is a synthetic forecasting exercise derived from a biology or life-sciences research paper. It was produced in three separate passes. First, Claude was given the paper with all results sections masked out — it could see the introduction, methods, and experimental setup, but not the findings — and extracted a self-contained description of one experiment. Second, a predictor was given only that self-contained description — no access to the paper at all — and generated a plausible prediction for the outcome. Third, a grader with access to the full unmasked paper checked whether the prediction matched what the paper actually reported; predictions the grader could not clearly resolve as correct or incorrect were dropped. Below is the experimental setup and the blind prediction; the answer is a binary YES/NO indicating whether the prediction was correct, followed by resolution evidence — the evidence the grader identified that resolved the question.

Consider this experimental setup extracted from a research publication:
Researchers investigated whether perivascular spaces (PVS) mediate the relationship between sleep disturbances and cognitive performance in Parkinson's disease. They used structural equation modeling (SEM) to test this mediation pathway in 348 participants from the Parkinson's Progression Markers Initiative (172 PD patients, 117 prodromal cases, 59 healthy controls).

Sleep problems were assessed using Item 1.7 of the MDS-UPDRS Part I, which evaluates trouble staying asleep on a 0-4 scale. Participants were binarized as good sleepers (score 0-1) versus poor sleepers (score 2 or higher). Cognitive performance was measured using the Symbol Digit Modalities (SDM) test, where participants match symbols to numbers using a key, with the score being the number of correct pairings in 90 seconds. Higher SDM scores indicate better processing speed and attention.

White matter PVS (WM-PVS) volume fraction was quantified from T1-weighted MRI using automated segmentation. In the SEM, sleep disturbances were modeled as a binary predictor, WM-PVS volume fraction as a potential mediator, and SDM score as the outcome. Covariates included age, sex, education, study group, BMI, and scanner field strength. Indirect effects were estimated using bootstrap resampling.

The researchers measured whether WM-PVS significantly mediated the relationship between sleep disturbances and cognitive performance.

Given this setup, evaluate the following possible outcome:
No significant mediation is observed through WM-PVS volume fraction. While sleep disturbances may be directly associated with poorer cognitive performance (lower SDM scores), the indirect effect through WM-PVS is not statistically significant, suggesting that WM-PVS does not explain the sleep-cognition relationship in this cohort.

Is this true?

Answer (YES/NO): NO